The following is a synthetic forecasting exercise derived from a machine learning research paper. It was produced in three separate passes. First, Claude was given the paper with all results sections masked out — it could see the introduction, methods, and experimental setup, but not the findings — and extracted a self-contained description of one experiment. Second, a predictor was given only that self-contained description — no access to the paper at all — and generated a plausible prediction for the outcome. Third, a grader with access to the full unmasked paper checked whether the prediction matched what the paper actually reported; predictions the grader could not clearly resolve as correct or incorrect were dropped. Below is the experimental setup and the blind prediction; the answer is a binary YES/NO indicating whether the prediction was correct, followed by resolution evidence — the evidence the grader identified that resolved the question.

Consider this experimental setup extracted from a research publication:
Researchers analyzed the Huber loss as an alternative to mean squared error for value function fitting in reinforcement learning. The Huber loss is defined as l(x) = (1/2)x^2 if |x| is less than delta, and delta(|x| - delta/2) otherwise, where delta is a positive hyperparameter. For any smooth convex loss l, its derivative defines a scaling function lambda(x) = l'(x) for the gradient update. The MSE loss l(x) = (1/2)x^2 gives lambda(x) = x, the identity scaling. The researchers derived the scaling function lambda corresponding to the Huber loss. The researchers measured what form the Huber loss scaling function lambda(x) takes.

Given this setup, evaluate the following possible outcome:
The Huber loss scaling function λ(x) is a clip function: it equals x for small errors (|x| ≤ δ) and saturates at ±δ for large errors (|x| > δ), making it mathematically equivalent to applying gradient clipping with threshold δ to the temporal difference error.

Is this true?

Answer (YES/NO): YES